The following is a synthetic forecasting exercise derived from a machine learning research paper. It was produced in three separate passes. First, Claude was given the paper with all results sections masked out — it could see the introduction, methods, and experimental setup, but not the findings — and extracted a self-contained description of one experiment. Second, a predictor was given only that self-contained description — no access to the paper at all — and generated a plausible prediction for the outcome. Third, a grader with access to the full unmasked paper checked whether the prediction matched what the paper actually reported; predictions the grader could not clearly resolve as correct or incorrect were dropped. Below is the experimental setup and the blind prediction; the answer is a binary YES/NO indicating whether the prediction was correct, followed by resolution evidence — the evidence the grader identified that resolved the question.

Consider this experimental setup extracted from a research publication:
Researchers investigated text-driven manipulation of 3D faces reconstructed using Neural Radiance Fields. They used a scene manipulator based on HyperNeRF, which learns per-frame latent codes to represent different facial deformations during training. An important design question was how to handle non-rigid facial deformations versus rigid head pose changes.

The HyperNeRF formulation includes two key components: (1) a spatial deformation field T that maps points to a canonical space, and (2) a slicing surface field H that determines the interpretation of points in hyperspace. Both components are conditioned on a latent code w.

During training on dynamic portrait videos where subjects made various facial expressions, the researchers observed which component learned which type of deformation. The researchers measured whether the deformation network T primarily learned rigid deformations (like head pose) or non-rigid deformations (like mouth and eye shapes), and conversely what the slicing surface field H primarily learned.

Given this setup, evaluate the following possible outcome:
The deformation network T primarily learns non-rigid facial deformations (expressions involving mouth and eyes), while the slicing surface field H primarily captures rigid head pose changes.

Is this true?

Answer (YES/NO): NO